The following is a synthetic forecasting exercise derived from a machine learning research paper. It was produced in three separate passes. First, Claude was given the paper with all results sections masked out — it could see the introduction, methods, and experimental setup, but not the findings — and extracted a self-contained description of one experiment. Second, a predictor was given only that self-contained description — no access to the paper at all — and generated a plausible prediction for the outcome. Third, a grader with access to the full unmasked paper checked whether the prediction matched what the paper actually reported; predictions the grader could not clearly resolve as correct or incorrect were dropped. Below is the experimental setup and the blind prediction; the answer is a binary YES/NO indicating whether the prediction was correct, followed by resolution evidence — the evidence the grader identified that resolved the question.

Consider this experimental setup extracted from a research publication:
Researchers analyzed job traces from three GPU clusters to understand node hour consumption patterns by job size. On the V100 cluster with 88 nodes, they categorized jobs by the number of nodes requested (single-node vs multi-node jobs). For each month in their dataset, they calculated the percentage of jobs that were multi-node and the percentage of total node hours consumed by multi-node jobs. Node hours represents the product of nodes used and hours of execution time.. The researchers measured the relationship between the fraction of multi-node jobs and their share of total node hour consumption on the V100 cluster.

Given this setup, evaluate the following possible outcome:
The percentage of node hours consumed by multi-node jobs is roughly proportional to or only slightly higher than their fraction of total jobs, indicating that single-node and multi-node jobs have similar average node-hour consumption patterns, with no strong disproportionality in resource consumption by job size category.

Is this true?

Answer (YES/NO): NO